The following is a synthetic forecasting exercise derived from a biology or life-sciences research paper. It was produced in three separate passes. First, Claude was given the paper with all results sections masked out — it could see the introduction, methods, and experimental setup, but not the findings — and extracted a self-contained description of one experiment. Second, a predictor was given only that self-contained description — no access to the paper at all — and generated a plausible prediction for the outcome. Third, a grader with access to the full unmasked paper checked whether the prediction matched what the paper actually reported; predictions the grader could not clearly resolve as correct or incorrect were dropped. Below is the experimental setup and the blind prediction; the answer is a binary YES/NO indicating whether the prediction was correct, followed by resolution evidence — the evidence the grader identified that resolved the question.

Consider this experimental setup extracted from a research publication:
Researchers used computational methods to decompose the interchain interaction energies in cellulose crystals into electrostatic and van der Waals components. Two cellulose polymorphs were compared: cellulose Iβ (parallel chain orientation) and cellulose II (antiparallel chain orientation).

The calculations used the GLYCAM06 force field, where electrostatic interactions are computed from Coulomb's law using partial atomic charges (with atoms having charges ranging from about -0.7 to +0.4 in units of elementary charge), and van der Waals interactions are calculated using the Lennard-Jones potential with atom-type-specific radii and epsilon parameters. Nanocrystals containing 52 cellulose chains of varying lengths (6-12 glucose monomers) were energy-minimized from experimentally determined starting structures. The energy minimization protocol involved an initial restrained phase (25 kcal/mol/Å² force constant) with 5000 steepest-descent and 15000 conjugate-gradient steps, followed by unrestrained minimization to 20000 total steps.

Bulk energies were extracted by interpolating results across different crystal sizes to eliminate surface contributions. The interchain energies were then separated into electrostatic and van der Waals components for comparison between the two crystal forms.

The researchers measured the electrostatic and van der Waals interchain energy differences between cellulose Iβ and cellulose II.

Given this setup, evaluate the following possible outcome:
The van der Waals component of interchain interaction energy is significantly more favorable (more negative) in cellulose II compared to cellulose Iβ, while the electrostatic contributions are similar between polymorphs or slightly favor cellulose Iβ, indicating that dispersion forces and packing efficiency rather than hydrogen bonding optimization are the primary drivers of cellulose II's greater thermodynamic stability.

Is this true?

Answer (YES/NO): NO